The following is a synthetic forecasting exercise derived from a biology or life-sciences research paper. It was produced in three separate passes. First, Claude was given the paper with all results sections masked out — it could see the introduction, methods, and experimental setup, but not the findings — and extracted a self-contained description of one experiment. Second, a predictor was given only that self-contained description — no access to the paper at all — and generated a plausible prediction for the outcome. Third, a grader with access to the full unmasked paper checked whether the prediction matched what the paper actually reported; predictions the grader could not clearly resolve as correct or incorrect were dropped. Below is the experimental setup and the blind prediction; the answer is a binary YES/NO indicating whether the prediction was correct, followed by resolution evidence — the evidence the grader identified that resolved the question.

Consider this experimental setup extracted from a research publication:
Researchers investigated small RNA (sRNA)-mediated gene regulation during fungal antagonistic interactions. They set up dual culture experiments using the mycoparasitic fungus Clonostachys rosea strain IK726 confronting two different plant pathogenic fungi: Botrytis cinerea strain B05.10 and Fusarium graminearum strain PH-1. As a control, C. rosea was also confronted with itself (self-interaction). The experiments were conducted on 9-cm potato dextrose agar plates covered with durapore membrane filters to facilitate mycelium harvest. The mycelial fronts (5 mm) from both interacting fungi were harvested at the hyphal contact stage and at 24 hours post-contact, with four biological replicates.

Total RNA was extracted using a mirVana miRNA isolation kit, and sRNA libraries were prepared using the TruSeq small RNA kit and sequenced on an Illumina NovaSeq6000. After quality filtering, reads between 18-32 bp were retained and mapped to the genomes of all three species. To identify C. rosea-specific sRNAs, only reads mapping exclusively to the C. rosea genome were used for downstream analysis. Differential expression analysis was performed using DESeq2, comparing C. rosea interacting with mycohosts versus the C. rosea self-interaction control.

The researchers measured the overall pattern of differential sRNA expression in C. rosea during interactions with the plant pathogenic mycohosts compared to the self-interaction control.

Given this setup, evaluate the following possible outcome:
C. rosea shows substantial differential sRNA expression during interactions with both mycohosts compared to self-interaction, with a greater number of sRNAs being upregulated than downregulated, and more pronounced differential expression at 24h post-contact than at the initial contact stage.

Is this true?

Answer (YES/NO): NO